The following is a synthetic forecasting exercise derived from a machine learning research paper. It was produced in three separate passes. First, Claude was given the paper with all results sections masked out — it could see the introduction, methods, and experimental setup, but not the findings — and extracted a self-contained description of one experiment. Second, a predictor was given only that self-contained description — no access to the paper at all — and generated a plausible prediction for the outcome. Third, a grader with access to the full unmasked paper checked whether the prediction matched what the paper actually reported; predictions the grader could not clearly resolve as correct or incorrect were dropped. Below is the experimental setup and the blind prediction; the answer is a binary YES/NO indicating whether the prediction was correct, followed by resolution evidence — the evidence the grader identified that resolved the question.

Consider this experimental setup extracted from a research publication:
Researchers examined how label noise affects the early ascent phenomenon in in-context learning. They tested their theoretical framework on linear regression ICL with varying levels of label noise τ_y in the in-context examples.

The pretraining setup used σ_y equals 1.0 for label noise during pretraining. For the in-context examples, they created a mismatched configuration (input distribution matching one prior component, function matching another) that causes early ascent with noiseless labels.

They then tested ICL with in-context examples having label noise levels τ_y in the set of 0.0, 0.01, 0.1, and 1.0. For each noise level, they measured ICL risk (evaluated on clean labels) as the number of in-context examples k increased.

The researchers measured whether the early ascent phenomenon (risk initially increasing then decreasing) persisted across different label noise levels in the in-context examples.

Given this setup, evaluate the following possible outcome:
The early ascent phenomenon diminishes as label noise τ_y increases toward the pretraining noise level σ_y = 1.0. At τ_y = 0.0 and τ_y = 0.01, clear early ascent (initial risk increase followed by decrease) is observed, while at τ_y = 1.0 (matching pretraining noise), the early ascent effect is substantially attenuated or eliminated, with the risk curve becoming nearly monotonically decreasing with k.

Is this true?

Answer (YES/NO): NO